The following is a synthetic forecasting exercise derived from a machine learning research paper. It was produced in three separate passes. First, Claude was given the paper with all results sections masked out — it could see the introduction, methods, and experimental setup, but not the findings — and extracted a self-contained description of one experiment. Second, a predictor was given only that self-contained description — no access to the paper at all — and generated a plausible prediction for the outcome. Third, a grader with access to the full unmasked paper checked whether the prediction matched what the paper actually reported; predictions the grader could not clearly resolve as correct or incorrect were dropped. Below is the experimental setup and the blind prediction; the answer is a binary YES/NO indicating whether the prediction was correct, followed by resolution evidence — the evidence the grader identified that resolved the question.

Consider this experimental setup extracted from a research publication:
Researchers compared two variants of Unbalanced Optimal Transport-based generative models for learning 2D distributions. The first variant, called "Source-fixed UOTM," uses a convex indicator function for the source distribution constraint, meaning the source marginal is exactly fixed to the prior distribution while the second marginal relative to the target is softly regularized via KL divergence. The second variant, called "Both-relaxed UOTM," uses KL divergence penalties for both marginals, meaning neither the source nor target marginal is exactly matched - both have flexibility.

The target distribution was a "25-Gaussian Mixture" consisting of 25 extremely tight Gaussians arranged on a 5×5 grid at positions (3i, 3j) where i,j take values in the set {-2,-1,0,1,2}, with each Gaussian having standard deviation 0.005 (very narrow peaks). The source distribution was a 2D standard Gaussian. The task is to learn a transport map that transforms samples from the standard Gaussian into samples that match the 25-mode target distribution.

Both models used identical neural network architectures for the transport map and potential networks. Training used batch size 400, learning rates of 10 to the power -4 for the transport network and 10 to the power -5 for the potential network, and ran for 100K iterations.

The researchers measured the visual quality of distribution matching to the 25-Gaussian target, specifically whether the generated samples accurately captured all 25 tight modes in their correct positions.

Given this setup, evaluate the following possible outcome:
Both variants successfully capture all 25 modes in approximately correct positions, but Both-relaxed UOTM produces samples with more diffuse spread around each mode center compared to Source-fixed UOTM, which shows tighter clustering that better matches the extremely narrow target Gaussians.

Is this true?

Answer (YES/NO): NO